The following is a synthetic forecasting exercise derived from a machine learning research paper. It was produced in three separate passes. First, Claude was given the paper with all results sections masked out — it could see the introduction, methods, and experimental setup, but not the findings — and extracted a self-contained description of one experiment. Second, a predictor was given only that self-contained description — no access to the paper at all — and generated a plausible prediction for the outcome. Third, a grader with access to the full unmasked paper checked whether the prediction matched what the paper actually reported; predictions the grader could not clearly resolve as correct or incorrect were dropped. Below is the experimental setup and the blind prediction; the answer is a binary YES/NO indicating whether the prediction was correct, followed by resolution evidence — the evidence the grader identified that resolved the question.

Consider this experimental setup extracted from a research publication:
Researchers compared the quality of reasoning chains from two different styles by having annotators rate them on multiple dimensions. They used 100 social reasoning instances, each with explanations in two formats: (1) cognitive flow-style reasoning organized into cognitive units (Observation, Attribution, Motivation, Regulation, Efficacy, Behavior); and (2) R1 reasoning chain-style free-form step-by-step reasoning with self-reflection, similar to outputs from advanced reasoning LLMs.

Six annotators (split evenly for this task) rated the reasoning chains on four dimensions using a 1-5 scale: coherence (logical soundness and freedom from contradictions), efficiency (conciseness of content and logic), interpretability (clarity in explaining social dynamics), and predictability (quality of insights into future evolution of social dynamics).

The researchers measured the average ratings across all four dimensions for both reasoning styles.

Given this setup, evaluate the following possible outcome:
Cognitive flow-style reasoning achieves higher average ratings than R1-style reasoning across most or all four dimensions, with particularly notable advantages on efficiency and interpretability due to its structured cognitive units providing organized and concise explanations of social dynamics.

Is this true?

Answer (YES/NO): NO